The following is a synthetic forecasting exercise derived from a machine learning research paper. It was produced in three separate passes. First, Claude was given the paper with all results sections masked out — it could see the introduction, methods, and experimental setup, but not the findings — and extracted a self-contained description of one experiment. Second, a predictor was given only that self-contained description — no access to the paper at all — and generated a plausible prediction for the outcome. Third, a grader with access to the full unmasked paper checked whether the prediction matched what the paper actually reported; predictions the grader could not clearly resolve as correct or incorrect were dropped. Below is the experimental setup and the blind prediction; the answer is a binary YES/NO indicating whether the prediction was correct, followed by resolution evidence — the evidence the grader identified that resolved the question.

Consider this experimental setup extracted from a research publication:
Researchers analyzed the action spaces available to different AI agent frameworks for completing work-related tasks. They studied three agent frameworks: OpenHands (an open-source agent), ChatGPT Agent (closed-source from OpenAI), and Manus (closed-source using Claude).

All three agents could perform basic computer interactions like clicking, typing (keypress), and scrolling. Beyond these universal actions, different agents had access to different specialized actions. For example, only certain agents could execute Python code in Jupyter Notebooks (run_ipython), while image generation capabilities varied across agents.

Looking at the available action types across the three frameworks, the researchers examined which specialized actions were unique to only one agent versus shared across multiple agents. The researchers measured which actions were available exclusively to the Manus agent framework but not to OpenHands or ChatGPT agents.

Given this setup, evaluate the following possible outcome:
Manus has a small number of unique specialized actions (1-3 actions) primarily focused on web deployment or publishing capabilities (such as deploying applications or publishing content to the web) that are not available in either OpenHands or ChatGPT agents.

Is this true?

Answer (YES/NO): NO